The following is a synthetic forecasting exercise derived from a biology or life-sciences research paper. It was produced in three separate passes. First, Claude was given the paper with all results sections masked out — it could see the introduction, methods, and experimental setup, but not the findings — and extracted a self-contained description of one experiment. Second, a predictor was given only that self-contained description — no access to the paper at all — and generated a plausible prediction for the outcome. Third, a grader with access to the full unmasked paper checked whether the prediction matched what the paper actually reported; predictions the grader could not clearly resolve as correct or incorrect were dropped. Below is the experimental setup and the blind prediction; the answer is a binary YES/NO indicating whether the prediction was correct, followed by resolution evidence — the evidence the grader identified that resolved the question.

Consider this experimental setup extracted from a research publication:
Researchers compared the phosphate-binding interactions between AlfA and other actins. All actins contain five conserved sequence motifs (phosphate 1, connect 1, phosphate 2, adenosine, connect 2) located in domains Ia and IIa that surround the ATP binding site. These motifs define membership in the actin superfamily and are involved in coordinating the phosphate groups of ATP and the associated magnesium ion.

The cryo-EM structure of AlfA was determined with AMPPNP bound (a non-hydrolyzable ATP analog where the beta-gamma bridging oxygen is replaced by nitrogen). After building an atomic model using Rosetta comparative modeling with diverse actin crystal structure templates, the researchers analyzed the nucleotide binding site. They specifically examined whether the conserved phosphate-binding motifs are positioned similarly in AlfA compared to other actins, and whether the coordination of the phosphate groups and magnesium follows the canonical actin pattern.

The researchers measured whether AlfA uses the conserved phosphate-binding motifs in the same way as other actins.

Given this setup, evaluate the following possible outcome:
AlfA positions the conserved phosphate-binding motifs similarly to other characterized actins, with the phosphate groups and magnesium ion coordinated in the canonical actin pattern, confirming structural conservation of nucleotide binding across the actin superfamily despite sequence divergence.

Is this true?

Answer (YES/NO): NO